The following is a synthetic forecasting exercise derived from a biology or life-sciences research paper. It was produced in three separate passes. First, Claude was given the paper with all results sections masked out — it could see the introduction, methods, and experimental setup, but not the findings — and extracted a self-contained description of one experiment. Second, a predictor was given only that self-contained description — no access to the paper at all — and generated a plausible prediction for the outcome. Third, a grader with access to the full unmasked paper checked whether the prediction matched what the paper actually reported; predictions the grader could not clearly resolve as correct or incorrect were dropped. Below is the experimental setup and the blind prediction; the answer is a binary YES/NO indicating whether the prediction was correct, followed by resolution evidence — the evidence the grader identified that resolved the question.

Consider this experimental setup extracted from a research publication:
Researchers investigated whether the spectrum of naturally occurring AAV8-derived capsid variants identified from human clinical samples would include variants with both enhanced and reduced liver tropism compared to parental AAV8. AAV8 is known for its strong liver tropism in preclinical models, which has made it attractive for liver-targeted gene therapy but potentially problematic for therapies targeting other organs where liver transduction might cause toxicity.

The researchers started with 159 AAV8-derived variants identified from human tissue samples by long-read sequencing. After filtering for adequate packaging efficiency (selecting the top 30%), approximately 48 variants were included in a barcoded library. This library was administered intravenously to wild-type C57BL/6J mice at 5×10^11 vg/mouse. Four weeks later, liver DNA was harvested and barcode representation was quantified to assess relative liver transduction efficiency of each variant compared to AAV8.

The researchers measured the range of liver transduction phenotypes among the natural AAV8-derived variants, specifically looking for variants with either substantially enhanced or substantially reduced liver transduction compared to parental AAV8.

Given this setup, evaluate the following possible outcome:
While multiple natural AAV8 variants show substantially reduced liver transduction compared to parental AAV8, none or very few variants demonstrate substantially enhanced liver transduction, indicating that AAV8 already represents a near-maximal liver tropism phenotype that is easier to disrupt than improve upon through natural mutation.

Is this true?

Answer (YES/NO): YES